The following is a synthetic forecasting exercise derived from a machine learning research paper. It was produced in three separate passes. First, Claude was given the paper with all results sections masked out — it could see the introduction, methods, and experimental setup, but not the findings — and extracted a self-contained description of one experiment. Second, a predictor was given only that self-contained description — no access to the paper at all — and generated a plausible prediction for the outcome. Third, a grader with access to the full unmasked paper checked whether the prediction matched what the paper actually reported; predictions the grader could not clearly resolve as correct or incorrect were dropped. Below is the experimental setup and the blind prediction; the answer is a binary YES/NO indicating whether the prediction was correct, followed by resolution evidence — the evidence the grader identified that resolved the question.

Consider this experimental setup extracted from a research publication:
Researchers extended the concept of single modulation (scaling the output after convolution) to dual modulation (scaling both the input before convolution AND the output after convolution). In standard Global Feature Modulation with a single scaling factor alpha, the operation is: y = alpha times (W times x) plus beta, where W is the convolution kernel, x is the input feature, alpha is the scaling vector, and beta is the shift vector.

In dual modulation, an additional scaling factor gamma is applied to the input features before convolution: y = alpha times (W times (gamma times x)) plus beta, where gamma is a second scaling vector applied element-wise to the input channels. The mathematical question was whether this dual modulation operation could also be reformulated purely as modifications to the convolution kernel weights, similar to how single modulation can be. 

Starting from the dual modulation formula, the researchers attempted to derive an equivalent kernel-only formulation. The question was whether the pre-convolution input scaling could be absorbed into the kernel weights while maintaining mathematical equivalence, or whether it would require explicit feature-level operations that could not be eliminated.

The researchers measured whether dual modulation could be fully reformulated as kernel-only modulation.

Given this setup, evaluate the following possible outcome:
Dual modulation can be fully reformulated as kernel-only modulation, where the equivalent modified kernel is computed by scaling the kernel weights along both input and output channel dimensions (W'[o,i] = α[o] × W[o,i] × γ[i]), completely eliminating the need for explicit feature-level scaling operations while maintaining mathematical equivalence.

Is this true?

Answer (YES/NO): YES